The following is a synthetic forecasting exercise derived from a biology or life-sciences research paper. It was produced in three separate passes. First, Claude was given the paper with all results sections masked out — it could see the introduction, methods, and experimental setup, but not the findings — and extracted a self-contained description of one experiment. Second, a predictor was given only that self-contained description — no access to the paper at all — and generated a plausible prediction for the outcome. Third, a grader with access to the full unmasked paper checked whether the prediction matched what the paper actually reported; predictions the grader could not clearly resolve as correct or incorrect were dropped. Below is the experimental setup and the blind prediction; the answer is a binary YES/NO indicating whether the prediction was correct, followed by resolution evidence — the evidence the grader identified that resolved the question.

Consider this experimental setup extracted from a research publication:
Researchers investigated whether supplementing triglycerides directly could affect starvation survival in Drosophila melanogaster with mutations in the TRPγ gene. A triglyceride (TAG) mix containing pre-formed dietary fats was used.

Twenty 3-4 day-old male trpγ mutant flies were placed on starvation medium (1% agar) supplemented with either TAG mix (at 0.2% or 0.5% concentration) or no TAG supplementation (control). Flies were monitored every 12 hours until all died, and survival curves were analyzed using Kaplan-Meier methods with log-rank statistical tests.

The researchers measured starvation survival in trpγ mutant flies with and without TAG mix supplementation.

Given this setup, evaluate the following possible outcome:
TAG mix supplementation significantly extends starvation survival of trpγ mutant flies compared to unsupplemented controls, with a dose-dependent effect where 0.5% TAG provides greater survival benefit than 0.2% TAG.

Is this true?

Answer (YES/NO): YES